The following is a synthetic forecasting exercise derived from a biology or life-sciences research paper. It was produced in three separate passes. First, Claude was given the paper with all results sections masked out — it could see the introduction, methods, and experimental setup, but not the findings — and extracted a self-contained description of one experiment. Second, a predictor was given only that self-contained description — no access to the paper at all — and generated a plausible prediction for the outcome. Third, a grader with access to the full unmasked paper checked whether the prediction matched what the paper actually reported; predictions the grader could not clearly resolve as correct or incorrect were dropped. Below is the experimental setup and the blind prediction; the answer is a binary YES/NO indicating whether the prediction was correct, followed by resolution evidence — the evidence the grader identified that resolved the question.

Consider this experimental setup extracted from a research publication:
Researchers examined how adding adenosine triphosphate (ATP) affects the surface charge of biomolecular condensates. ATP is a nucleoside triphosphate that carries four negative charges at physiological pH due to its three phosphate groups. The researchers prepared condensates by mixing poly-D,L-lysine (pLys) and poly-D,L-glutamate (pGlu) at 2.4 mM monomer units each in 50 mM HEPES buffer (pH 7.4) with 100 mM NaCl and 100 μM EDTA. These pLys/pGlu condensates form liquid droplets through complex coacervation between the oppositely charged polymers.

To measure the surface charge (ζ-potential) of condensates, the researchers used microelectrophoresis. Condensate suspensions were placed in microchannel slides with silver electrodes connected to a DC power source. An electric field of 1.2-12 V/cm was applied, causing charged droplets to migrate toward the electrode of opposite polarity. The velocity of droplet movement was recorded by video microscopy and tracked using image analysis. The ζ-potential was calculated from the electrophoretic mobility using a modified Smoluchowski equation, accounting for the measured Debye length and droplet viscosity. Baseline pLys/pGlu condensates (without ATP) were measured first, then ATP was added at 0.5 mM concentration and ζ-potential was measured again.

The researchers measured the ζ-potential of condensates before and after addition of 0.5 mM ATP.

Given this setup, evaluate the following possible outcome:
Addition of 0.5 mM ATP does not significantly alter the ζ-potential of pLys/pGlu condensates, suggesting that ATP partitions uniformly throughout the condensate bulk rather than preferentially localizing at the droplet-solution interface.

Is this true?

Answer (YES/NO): NO